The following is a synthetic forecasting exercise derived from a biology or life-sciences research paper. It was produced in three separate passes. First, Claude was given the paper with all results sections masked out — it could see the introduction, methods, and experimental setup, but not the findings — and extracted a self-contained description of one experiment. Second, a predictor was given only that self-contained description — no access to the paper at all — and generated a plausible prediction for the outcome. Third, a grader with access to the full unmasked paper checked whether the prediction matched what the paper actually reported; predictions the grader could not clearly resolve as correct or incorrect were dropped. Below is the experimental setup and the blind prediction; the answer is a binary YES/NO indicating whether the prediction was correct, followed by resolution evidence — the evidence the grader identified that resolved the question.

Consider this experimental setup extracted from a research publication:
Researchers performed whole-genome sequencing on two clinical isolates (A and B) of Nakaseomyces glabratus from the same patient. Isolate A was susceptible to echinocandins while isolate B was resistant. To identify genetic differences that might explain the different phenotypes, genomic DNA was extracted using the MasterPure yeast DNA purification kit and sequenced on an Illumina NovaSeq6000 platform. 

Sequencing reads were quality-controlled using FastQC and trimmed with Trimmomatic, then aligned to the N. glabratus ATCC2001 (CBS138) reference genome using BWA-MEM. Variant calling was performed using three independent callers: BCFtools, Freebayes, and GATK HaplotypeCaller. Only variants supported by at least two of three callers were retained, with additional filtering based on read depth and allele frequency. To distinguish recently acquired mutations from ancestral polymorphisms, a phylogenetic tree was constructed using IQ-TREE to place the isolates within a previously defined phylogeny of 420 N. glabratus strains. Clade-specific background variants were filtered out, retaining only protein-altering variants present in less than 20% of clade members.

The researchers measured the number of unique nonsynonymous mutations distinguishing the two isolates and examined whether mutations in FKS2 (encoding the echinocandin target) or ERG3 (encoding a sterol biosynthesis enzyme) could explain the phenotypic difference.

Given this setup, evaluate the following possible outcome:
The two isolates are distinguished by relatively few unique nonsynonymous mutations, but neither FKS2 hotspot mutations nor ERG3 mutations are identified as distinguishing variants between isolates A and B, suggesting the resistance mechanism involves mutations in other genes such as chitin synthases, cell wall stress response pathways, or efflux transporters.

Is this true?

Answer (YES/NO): NO